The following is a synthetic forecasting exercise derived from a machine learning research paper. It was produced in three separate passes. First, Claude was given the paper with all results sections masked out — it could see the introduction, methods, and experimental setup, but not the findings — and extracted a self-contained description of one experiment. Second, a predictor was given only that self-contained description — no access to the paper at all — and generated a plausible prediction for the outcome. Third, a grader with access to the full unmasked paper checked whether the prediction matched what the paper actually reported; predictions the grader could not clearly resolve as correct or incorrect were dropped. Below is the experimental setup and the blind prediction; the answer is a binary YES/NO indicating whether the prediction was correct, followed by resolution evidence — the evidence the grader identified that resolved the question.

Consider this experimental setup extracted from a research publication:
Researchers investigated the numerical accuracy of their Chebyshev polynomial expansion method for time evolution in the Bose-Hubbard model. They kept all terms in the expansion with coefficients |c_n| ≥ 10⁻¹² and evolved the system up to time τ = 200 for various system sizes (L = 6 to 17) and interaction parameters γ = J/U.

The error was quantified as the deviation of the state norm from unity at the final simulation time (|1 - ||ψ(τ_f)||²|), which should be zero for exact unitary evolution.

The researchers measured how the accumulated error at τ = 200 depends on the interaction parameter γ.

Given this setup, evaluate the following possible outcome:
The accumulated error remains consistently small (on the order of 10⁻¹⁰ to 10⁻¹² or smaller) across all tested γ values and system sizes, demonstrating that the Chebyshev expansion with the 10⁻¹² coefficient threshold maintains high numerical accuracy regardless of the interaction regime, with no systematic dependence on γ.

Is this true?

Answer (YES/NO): NO